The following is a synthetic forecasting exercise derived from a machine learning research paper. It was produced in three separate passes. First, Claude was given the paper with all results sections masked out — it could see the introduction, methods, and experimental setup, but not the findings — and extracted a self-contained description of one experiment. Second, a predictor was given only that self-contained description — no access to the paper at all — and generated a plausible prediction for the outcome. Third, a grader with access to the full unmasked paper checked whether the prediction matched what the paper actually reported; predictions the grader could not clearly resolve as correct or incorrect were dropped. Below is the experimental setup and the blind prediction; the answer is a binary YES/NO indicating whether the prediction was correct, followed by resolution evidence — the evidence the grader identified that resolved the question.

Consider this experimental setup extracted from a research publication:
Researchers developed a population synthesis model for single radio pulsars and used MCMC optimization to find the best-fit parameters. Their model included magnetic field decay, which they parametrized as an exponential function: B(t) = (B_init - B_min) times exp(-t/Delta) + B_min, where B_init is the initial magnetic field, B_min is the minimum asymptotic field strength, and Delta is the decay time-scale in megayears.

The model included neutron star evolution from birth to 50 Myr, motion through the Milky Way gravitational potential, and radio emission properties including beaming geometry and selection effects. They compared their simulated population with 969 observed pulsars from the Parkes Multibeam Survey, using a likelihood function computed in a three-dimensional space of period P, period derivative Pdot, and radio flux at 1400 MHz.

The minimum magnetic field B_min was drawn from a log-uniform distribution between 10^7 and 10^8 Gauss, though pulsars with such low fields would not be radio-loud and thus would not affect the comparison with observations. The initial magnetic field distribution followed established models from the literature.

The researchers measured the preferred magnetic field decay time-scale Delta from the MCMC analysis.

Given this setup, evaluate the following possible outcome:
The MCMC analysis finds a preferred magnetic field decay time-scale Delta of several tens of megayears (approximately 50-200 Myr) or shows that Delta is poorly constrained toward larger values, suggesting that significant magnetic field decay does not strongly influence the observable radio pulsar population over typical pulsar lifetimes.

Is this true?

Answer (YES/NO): NO